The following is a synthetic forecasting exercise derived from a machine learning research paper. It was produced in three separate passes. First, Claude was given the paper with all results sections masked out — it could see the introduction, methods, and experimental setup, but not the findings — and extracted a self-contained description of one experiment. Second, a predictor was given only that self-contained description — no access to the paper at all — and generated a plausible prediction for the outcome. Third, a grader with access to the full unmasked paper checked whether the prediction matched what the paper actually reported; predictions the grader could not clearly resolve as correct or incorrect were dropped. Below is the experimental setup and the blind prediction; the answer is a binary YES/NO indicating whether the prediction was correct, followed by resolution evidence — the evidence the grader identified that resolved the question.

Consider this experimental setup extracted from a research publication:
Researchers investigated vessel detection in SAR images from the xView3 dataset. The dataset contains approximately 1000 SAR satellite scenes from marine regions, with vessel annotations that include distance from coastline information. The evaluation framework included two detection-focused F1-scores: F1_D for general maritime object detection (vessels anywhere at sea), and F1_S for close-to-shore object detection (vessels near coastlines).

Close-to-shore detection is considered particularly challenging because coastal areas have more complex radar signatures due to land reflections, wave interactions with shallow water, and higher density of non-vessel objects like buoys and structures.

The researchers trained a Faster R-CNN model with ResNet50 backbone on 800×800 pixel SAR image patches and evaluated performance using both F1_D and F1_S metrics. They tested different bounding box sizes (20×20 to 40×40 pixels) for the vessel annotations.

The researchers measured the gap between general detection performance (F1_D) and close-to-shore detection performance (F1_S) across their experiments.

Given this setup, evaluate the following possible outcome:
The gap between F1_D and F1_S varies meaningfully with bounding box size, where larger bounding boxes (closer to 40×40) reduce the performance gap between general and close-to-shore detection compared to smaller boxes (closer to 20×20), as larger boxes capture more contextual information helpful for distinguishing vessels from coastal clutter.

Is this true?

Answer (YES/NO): NO